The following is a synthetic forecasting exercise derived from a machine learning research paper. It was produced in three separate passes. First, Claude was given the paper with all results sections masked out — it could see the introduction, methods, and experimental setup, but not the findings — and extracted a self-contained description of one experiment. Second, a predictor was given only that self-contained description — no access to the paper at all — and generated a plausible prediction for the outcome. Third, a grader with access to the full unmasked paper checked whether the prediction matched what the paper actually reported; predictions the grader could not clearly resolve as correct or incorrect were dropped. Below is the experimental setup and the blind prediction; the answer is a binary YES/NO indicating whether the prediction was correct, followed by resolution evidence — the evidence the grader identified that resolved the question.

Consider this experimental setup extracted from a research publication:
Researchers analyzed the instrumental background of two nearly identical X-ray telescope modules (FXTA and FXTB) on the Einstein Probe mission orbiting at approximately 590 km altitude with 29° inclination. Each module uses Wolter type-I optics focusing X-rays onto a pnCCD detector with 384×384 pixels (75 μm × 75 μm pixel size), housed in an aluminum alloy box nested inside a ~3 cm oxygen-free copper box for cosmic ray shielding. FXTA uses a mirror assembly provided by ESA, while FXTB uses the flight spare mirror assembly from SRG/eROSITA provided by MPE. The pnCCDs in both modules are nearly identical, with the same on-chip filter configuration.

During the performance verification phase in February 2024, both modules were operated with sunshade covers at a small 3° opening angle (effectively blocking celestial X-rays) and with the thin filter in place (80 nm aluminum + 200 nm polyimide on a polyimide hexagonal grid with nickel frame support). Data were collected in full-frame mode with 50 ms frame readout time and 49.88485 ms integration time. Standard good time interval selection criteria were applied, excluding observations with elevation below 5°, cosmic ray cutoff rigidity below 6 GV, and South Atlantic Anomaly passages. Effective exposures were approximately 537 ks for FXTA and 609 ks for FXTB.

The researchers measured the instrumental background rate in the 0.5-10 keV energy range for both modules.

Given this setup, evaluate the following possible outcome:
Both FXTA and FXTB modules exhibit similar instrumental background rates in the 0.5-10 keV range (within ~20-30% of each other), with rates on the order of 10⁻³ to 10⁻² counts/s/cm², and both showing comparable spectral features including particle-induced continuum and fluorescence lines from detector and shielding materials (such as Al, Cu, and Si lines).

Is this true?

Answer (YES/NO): NO